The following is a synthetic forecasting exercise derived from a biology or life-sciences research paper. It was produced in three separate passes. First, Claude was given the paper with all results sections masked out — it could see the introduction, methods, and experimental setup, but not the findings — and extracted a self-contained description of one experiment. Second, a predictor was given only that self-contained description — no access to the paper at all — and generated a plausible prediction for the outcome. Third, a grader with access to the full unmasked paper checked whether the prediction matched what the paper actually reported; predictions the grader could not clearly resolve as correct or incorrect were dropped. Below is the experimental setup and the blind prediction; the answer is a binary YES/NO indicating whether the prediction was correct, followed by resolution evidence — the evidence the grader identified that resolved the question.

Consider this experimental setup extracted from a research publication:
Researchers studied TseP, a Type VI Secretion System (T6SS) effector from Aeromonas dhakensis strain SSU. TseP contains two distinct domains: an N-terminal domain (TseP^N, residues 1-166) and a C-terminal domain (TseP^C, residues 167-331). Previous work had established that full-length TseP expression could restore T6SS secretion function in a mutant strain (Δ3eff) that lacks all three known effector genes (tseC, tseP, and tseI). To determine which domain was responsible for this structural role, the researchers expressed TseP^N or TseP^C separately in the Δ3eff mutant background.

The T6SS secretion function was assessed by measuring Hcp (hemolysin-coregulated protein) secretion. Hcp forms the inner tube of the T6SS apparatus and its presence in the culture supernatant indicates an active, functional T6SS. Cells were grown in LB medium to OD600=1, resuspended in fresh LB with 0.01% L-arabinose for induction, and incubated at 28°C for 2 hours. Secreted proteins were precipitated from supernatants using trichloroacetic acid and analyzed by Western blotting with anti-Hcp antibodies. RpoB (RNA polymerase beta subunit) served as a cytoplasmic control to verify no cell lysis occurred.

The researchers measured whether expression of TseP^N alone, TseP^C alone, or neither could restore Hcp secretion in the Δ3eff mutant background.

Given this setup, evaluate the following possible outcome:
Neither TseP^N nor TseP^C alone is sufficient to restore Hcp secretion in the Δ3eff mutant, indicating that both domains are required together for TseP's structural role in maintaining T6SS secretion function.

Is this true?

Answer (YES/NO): NO